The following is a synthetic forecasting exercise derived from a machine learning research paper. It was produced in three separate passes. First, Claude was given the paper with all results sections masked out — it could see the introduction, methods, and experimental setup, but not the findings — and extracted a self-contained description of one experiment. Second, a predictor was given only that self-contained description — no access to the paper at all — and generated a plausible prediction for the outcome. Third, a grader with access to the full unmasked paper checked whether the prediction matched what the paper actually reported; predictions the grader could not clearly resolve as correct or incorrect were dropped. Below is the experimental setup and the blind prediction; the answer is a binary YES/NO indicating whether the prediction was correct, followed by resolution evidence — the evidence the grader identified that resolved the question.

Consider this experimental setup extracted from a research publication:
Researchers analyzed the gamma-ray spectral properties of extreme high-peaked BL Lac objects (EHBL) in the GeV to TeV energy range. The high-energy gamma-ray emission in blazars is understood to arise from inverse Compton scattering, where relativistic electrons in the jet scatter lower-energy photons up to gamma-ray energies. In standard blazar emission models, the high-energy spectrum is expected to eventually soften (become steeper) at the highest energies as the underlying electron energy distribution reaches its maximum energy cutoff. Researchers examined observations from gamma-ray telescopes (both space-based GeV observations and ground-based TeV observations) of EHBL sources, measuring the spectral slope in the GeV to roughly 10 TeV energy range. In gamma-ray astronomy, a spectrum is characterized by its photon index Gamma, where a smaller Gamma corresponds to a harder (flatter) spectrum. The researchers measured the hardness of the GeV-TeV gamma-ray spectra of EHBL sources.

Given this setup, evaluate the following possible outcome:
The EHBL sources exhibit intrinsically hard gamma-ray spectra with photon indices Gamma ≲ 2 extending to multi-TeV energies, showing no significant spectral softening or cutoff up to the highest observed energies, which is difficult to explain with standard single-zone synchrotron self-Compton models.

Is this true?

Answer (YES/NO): YES